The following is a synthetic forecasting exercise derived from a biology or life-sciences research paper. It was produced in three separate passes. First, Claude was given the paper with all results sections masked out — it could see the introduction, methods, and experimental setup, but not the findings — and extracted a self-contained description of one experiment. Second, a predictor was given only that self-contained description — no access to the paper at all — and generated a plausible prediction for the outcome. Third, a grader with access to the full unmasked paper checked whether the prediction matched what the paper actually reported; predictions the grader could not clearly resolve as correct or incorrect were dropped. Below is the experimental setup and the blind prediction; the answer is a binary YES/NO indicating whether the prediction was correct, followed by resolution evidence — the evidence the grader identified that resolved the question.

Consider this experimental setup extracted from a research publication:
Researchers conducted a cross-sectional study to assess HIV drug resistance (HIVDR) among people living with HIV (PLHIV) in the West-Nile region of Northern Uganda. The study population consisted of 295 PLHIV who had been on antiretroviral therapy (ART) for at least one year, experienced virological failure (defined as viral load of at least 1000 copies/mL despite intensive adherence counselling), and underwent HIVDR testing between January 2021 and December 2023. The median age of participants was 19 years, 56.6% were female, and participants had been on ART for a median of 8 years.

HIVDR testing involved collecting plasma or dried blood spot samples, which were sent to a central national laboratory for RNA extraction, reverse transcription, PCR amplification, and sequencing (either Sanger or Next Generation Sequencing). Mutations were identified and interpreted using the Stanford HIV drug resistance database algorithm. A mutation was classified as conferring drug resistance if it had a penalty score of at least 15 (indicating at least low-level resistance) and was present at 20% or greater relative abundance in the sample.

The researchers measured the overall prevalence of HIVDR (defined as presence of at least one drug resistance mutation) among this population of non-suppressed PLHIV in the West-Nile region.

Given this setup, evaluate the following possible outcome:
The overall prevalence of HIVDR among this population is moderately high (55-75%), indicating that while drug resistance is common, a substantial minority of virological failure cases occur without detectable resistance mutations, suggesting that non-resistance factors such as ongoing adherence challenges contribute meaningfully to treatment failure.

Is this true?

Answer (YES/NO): YES